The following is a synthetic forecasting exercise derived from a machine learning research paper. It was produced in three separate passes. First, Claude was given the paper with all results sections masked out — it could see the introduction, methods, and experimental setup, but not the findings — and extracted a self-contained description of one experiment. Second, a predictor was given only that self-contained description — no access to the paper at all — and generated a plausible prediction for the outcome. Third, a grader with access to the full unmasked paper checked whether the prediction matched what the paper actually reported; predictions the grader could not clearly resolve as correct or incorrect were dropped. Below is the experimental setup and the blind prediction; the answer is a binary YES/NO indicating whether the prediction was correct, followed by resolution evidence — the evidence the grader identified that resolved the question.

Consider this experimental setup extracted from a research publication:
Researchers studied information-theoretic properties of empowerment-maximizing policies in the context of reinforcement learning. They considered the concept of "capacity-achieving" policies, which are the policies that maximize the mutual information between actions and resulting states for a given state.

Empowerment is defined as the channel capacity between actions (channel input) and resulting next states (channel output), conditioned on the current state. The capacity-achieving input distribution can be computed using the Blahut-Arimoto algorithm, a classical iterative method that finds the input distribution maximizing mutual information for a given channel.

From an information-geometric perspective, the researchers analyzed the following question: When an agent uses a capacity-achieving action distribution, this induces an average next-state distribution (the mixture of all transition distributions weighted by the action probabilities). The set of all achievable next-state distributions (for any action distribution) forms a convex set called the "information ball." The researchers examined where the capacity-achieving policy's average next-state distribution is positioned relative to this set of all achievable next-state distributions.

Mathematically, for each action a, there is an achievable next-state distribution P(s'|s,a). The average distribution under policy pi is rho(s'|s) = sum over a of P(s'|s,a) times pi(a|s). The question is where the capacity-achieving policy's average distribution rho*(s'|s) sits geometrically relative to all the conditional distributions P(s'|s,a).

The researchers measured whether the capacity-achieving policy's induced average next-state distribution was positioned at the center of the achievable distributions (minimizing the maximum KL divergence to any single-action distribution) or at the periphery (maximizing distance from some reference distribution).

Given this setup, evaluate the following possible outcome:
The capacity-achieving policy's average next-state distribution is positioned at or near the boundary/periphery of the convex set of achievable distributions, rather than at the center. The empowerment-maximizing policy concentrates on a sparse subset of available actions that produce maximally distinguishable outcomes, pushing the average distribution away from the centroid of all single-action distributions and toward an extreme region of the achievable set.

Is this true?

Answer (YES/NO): NO